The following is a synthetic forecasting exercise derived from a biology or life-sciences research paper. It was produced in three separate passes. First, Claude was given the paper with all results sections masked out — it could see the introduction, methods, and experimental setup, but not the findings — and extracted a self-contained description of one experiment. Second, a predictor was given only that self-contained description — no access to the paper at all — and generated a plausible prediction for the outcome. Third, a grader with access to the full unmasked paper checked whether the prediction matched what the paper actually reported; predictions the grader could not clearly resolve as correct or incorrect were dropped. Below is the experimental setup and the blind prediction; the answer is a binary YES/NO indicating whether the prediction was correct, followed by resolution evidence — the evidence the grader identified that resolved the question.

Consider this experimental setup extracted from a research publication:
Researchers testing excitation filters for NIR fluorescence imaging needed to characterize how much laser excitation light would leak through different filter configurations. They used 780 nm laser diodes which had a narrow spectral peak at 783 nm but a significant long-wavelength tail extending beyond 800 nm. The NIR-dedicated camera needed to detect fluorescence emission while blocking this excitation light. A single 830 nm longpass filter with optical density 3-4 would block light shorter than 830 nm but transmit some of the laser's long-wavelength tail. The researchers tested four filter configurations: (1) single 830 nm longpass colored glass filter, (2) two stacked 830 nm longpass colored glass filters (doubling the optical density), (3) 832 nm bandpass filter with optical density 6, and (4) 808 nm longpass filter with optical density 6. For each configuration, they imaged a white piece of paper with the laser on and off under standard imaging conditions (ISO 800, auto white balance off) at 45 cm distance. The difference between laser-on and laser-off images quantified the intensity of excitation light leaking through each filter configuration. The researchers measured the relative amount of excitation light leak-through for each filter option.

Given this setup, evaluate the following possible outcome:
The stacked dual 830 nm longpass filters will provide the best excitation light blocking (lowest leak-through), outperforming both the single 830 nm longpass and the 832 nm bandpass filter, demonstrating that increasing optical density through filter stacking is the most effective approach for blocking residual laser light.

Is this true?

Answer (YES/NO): YES